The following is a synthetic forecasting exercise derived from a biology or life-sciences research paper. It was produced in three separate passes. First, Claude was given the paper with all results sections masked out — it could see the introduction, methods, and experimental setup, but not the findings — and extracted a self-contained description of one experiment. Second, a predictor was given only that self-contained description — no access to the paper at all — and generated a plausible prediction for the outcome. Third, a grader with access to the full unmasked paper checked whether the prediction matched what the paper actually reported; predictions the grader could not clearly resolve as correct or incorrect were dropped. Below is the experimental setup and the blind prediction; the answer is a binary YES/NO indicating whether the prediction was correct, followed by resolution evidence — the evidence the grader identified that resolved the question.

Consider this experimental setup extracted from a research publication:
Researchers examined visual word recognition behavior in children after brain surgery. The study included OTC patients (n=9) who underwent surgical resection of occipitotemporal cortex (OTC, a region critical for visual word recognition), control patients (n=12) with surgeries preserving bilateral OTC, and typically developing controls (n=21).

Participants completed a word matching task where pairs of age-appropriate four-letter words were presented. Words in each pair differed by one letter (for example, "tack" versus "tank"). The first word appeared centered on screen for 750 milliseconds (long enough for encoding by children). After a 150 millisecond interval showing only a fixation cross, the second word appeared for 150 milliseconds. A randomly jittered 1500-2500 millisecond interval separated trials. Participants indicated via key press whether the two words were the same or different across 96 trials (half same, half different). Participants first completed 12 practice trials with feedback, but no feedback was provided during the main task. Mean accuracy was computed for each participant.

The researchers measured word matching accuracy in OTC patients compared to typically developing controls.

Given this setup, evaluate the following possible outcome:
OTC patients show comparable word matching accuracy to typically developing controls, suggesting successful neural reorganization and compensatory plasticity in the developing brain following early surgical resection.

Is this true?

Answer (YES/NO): YES